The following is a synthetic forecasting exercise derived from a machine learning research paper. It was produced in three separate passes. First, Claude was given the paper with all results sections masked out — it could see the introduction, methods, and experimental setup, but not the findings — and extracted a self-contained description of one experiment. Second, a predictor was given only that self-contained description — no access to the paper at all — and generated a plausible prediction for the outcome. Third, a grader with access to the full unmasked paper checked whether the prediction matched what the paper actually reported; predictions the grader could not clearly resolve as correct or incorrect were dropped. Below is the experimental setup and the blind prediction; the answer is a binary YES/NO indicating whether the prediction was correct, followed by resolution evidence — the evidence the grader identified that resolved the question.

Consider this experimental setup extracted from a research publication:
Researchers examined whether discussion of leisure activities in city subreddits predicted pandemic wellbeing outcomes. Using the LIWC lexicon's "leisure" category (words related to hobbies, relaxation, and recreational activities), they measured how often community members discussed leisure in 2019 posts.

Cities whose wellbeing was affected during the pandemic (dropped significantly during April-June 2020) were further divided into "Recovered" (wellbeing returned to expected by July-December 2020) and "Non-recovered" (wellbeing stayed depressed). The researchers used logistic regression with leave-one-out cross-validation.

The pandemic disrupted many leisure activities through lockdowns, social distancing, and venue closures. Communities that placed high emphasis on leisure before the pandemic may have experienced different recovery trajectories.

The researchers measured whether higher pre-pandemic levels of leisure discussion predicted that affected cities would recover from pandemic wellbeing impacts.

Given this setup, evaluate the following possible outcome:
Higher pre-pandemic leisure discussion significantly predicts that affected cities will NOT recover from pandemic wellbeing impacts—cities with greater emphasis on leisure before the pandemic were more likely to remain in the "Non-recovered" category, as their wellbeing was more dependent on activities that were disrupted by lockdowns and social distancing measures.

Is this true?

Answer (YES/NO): NO